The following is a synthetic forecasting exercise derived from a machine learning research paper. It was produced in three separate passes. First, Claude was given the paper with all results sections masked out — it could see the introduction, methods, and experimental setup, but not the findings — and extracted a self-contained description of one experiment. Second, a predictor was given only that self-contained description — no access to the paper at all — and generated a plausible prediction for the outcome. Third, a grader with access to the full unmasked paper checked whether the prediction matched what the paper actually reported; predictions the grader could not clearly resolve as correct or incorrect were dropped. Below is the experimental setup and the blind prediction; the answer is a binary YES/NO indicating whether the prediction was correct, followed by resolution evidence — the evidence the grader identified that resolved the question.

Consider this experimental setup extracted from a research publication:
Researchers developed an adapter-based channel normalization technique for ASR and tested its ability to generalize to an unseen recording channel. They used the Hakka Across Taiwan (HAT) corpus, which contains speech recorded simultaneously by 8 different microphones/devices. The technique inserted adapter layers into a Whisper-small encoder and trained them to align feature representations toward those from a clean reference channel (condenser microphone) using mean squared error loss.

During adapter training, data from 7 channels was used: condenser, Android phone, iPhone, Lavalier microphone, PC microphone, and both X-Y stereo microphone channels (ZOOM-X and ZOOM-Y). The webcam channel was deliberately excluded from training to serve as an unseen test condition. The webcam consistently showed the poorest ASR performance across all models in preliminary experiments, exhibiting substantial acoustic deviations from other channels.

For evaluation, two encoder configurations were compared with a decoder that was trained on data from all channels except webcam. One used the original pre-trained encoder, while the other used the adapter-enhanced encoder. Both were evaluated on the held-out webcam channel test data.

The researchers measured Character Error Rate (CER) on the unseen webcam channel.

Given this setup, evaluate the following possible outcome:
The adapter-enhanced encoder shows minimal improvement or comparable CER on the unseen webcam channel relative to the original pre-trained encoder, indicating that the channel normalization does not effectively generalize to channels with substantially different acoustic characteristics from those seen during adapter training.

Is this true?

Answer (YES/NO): NO